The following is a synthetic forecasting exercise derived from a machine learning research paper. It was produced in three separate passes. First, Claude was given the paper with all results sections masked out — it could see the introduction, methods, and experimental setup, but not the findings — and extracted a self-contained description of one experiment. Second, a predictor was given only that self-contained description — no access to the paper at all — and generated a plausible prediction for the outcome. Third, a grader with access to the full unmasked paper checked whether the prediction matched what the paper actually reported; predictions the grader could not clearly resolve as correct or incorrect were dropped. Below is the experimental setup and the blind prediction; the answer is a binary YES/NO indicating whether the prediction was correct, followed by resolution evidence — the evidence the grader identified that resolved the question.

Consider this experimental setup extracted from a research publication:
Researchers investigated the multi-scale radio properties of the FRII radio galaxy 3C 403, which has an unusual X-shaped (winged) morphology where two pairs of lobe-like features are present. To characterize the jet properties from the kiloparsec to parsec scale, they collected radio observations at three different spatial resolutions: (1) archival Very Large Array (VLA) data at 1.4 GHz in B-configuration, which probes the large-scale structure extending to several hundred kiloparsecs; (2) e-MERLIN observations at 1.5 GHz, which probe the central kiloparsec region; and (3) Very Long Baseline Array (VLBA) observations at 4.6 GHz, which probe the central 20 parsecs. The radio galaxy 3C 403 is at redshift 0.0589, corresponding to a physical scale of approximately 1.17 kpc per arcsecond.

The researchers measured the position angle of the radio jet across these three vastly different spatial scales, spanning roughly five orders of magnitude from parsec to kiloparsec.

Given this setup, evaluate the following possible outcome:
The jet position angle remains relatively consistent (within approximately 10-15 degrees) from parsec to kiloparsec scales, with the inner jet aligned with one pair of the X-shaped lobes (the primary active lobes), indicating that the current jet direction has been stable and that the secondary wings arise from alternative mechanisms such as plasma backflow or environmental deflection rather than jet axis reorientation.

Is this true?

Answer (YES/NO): YES